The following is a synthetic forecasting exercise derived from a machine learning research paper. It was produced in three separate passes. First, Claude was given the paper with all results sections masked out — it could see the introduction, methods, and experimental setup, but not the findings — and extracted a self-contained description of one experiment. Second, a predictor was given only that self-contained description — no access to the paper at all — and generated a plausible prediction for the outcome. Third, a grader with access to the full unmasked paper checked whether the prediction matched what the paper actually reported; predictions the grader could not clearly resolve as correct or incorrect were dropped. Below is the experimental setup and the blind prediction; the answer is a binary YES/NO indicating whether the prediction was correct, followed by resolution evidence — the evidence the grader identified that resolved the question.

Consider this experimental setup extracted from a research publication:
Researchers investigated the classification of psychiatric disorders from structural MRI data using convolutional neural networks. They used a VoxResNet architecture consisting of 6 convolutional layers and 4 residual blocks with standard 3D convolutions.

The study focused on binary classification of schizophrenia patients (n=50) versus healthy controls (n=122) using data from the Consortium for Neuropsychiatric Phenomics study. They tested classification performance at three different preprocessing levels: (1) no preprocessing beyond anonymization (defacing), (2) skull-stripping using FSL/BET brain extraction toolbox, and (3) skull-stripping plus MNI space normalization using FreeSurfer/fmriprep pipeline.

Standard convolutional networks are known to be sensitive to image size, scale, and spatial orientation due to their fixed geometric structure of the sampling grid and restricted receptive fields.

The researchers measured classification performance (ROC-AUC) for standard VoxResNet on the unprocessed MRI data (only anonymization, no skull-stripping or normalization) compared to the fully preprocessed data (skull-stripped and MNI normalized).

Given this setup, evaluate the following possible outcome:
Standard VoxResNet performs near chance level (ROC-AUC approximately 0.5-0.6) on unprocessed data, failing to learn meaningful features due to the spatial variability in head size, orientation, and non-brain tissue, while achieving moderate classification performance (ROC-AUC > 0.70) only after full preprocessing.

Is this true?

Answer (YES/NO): NO